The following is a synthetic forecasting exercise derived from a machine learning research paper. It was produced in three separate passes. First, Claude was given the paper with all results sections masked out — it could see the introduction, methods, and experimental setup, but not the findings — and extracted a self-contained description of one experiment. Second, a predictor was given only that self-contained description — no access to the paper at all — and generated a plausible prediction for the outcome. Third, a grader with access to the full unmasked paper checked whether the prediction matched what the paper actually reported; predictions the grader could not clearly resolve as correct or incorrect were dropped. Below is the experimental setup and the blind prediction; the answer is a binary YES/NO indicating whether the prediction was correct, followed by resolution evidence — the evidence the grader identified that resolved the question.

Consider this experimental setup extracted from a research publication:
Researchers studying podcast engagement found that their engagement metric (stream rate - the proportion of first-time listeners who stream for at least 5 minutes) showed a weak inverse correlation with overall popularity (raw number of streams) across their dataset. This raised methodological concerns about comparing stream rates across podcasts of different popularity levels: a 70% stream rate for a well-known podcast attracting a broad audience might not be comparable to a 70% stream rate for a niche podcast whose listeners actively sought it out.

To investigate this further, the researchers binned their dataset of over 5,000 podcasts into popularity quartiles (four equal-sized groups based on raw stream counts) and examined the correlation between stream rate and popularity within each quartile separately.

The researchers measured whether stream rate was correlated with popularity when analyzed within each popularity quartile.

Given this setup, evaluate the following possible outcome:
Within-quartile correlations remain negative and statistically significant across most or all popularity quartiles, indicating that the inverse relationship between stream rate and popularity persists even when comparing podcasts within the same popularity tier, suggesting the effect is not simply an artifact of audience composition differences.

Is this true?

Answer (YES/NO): NO